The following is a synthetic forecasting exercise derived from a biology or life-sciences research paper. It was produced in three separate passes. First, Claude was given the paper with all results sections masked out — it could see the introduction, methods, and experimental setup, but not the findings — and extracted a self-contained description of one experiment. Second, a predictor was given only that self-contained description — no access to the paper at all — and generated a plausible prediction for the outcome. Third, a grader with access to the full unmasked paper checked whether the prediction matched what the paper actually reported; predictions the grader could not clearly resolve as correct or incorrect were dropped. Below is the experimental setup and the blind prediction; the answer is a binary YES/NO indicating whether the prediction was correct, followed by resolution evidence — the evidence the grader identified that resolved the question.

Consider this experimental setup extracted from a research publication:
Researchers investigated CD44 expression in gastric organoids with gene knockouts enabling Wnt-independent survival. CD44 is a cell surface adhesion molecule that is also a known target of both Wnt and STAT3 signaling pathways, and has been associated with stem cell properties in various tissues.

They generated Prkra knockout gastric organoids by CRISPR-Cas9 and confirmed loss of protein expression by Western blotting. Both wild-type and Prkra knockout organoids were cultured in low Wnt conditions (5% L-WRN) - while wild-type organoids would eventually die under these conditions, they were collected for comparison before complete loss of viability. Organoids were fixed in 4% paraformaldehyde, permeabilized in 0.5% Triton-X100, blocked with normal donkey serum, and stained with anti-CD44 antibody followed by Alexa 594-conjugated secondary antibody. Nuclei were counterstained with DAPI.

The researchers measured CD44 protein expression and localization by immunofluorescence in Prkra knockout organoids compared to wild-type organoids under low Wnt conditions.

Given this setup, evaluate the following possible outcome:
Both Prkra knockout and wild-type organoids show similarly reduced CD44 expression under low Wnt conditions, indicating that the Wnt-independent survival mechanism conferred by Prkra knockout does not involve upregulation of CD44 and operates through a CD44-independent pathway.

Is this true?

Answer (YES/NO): NO